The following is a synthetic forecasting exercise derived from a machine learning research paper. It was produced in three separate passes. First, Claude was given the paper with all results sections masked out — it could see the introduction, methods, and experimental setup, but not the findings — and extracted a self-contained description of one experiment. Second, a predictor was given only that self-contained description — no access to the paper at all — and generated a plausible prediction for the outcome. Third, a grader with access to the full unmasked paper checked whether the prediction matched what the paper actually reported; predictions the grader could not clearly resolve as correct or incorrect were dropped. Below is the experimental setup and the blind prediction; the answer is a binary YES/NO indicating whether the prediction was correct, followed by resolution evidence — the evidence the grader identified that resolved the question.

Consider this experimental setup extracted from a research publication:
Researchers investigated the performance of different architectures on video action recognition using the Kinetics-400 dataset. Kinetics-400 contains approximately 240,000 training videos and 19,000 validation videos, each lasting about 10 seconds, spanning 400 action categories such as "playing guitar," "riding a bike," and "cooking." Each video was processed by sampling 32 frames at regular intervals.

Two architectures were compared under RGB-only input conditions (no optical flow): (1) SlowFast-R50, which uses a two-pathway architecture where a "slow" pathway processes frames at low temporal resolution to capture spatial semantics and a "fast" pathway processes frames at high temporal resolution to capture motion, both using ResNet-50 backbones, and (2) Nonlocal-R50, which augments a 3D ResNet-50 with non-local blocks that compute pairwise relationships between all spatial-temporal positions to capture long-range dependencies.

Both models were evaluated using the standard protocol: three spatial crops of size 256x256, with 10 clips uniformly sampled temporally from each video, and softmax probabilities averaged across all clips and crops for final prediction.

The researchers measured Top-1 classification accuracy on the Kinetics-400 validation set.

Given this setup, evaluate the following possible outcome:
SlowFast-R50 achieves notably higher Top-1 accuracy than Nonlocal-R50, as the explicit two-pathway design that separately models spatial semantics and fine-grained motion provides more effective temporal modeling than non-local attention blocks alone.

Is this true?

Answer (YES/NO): NO